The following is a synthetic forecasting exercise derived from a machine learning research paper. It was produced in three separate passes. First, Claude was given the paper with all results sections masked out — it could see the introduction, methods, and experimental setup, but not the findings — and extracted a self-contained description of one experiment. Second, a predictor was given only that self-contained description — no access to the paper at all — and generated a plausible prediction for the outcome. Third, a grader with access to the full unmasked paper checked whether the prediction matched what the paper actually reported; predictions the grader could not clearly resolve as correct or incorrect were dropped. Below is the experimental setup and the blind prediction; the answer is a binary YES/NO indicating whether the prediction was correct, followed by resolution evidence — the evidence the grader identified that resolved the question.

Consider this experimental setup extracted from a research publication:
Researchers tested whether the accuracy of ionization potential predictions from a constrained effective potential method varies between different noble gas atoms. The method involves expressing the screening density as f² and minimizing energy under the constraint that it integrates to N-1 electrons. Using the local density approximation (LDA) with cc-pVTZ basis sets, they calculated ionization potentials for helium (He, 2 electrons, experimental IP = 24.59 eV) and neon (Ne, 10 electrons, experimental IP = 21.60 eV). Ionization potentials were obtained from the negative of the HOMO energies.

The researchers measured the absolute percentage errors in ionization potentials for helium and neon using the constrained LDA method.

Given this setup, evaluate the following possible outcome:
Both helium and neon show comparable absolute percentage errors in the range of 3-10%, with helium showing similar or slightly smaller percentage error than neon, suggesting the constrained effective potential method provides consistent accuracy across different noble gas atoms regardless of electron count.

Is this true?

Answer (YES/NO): NO